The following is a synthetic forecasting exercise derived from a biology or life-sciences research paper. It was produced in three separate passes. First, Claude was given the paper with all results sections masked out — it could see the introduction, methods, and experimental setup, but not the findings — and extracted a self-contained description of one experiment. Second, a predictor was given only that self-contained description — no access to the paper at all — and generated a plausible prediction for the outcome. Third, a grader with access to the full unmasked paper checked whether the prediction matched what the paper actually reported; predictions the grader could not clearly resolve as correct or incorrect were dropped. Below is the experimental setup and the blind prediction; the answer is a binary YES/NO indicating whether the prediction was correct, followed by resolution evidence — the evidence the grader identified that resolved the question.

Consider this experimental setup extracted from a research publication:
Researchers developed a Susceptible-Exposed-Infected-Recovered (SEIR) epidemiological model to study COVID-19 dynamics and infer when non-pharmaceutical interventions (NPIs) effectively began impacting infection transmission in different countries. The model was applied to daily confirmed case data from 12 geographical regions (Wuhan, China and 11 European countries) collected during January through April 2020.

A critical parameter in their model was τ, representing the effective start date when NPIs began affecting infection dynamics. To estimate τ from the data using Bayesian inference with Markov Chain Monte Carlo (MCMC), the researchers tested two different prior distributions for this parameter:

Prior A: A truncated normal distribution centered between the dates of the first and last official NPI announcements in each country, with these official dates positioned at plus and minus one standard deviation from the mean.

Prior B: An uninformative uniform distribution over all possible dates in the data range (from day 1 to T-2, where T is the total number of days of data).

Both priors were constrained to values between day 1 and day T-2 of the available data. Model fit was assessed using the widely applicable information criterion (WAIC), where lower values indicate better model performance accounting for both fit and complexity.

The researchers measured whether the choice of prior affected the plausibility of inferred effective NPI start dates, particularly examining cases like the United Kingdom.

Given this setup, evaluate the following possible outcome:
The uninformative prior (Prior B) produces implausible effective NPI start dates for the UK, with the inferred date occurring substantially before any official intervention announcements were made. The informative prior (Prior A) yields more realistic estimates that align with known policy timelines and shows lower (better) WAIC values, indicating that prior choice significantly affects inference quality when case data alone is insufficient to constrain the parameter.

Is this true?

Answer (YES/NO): NO